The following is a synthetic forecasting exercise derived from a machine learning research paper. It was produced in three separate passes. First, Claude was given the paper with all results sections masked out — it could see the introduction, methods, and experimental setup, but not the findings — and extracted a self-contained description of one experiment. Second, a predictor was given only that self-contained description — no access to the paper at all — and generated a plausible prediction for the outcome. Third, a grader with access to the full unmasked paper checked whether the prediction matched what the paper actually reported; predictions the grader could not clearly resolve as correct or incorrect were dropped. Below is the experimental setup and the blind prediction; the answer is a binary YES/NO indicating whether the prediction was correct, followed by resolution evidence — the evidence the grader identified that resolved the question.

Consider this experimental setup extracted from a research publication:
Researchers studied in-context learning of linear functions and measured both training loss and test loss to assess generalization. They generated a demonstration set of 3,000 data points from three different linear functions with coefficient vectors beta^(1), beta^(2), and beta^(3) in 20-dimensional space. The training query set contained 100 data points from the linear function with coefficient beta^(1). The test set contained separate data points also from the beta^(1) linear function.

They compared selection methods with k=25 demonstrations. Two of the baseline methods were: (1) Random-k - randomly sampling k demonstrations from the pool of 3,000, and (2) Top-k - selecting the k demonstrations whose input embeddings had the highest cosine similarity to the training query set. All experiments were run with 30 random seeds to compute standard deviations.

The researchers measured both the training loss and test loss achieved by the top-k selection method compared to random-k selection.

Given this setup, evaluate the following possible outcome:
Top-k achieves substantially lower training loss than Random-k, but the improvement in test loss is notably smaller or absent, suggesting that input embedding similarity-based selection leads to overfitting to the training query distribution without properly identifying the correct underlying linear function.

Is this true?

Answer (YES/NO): NO